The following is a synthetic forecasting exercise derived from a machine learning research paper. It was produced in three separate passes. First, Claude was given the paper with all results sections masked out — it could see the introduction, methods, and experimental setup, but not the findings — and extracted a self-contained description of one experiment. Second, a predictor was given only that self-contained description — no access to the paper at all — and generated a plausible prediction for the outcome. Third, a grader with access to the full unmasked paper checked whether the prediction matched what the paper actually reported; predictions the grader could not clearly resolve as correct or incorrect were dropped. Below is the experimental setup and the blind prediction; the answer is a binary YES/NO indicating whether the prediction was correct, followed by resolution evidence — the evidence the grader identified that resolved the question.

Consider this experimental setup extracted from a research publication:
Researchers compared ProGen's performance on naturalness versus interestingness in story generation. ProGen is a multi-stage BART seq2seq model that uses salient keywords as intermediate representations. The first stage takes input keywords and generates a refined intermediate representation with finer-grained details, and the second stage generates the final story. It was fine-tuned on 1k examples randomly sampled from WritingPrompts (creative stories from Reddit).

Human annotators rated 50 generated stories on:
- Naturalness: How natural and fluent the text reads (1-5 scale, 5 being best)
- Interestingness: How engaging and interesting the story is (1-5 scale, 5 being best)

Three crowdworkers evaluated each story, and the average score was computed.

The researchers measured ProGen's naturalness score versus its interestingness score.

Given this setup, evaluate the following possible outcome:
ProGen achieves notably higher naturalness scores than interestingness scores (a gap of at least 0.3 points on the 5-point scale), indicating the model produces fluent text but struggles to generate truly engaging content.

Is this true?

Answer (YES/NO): NO